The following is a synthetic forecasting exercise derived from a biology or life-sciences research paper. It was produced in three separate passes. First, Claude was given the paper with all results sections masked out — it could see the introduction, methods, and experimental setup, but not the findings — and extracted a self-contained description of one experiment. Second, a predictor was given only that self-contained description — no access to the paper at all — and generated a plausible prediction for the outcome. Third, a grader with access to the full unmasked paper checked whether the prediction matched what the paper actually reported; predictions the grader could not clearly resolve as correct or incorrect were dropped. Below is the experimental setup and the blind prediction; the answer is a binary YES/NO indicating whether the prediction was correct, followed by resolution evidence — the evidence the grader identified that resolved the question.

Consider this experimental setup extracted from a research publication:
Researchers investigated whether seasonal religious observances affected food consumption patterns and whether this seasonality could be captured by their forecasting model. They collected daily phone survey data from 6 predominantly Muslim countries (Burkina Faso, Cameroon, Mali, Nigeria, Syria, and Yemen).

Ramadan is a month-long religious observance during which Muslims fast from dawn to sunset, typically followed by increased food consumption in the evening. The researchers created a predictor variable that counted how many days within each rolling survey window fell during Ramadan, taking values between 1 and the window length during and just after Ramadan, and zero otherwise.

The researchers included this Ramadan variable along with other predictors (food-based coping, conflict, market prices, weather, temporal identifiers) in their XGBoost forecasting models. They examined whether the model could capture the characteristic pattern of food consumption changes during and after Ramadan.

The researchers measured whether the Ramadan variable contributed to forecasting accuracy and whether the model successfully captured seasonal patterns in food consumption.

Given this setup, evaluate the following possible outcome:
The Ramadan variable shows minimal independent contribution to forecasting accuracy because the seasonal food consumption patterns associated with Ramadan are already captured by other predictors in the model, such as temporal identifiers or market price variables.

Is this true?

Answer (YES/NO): NO